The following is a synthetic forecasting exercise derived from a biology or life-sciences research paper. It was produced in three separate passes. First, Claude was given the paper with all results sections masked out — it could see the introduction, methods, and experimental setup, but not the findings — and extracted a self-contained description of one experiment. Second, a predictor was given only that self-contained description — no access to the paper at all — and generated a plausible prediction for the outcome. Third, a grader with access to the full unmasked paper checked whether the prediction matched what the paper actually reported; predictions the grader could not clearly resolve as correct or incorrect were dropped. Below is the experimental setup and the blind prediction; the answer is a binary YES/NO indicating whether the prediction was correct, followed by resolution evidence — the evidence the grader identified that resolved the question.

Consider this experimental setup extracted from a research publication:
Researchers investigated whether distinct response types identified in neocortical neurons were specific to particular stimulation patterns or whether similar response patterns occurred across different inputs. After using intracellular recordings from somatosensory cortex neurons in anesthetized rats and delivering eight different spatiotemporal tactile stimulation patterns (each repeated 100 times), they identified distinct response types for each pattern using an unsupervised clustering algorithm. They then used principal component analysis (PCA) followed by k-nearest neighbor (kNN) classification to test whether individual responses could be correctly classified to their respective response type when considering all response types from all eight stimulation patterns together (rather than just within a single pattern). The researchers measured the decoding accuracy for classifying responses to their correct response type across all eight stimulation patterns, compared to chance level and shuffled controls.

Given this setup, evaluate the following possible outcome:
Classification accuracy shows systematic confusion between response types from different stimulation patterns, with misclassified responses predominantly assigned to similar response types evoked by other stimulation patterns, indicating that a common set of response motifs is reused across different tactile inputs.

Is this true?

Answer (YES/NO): NO